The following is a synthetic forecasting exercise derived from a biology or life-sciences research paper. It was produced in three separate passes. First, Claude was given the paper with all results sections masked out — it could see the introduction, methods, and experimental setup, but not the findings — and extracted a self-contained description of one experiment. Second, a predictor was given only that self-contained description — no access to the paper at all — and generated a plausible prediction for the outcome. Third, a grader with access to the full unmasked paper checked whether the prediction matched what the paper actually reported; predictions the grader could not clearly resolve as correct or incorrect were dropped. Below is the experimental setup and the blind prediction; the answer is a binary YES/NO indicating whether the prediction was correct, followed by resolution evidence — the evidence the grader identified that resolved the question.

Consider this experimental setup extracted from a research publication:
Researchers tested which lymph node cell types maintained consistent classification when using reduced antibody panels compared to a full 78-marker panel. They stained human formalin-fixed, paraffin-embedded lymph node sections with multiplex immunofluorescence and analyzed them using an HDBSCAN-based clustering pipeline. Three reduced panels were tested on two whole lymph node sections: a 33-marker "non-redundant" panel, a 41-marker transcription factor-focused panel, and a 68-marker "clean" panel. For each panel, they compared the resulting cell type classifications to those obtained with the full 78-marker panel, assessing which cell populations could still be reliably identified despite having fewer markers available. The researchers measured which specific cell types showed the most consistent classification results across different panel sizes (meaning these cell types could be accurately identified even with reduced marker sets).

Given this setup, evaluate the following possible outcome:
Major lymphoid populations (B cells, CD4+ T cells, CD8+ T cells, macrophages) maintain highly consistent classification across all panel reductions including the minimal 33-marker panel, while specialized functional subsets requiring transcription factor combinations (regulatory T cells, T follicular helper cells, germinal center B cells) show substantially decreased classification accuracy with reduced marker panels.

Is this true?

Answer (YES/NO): NO